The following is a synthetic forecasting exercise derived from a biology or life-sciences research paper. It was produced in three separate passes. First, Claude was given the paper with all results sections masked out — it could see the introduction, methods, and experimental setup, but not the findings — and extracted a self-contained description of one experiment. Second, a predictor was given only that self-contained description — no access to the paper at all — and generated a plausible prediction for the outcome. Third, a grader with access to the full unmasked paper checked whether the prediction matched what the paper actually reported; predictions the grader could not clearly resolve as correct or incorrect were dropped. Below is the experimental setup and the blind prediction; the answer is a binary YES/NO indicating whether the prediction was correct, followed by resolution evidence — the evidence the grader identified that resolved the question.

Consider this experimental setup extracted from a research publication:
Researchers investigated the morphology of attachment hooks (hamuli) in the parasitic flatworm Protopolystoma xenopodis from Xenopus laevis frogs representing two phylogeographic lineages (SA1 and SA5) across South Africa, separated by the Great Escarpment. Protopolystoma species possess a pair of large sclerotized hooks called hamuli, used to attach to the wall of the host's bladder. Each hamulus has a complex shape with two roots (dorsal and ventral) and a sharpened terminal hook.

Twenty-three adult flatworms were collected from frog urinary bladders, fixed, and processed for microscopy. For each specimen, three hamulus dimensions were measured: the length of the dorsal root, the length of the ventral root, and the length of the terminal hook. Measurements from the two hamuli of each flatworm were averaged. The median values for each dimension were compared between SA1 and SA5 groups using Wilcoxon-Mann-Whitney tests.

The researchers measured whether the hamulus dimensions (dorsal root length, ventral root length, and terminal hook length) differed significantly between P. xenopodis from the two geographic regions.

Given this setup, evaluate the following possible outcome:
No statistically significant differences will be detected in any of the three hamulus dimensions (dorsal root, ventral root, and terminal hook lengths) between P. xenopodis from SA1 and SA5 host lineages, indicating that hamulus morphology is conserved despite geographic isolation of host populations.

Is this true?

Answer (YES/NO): NO